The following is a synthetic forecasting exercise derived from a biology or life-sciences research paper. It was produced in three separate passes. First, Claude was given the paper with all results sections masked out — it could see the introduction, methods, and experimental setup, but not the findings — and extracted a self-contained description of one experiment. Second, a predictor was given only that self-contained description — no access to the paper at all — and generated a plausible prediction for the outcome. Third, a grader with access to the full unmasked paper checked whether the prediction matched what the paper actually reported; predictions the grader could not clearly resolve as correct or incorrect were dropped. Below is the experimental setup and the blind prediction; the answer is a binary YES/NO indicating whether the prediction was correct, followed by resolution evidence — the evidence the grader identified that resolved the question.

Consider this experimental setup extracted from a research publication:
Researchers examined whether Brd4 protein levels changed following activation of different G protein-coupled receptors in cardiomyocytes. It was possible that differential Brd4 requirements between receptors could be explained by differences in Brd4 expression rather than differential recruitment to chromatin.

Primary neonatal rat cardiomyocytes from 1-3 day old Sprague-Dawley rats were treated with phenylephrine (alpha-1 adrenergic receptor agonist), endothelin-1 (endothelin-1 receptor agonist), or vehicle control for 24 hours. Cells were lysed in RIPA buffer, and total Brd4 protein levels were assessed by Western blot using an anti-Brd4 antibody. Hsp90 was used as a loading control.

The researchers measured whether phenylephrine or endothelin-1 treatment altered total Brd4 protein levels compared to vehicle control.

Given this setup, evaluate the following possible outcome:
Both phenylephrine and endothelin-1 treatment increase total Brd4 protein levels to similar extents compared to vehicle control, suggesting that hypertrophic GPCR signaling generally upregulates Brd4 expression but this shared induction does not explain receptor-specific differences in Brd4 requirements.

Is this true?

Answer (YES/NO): NO